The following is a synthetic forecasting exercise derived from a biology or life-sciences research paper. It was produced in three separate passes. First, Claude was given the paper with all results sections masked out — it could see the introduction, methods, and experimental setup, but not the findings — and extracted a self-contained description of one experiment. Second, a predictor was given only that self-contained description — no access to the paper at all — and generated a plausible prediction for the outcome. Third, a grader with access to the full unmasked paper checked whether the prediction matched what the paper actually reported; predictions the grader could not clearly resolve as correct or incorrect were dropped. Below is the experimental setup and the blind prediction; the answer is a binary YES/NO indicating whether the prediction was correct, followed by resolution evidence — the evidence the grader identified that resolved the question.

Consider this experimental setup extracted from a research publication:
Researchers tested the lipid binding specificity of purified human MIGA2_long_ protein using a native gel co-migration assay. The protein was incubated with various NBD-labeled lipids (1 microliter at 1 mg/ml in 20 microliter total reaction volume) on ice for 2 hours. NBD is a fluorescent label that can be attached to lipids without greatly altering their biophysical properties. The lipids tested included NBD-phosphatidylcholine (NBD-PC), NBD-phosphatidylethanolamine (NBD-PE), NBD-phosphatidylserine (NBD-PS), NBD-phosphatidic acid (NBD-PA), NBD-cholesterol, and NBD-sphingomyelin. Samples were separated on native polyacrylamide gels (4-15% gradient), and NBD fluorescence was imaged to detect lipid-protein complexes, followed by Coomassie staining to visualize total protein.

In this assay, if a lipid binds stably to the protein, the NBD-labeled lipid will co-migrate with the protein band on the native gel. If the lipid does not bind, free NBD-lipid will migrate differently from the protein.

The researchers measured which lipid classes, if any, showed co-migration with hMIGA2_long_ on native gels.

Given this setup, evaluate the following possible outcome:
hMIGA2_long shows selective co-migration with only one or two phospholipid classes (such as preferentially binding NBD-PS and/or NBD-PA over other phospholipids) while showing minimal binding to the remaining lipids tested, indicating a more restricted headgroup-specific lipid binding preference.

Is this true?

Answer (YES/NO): NO